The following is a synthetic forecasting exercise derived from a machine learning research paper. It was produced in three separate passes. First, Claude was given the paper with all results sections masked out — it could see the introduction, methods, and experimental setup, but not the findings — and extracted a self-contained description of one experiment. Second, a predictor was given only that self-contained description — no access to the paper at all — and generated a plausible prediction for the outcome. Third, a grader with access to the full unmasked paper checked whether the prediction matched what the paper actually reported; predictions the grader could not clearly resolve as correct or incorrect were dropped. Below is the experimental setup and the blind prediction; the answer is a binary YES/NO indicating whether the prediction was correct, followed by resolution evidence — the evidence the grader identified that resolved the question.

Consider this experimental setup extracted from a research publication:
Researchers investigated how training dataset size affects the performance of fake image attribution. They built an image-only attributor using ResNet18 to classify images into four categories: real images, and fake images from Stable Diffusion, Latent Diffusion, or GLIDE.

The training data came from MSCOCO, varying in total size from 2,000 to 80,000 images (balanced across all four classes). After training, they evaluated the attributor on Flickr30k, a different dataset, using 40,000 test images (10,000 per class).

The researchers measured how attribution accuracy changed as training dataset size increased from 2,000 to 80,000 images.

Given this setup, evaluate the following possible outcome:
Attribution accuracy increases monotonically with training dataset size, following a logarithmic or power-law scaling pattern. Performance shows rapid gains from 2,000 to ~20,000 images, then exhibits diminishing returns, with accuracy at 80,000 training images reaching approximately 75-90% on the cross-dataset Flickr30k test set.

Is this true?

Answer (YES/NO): NO